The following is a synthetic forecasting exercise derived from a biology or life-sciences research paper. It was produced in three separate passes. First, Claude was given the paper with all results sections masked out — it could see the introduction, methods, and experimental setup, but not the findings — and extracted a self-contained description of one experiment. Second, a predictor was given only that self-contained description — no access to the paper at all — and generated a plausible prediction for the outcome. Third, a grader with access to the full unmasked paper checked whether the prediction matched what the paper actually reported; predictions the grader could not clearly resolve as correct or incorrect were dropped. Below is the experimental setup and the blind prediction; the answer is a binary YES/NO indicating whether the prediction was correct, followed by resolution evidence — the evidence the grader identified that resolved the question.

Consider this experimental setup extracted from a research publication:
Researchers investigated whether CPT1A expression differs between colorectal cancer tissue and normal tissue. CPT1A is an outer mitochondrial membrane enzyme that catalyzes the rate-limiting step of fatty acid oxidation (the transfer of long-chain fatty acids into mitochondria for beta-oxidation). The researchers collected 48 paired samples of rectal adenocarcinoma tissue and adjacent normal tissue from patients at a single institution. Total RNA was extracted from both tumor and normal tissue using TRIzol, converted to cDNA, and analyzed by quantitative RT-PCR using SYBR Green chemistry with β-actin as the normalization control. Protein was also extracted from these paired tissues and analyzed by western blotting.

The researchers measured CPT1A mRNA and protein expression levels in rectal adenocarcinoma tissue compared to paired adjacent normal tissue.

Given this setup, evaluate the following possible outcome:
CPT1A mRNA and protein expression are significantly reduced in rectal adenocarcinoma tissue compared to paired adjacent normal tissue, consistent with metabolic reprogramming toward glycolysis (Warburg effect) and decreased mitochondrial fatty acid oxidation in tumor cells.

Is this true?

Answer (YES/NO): YES